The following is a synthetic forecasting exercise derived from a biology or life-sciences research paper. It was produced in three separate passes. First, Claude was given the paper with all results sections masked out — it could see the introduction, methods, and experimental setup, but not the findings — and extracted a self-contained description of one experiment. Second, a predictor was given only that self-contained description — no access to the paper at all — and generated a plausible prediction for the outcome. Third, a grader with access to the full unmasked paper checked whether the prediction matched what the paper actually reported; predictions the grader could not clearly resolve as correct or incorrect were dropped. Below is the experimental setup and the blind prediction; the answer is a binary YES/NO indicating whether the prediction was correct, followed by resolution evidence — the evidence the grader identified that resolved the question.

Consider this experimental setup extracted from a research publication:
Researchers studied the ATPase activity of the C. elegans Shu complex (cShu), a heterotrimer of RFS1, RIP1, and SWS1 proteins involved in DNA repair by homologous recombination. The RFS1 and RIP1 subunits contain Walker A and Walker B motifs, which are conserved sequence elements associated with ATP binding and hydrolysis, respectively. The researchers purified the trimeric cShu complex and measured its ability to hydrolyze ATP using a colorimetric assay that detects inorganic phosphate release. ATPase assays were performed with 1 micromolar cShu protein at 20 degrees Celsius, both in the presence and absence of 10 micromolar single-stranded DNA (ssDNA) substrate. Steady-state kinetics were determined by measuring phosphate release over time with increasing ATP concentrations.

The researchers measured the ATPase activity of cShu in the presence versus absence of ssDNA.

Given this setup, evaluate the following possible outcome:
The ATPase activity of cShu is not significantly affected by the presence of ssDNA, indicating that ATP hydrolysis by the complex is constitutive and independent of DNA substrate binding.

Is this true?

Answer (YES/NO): NO